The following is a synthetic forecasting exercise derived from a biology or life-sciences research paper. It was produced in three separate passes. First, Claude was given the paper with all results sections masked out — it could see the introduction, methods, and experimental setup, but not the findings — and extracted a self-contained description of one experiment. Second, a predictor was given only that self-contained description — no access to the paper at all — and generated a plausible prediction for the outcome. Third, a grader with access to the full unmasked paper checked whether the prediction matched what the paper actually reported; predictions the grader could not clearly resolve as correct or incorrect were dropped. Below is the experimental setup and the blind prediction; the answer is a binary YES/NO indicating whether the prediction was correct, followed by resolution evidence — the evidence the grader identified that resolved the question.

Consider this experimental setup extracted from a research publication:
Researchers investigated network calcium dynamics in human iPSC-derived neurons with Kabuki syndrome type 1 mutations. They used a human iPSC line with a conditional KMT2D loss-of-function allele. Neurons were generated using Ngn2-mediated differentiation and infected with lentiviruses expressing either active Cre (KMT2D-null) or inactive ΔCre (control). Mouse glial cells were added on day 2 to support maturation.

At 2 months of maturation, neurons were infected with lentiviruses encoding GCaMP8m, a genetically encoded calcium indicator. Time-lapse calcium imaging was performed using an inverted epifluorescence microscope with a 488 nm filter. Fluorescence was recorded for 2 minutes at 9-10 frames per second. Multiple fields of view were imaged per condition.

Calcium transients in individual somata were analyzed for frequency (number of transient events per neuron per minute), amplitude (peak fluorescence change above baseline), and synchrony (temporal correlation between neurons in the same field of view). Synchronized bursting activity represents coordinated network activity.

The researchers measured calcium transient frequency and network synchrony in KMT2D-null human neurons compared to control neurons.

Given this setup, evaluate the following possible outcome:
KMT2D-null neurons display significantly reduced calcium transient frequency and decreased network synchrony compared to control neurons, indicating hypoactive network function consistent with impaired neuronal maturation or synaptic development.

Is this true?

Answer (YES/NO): NO